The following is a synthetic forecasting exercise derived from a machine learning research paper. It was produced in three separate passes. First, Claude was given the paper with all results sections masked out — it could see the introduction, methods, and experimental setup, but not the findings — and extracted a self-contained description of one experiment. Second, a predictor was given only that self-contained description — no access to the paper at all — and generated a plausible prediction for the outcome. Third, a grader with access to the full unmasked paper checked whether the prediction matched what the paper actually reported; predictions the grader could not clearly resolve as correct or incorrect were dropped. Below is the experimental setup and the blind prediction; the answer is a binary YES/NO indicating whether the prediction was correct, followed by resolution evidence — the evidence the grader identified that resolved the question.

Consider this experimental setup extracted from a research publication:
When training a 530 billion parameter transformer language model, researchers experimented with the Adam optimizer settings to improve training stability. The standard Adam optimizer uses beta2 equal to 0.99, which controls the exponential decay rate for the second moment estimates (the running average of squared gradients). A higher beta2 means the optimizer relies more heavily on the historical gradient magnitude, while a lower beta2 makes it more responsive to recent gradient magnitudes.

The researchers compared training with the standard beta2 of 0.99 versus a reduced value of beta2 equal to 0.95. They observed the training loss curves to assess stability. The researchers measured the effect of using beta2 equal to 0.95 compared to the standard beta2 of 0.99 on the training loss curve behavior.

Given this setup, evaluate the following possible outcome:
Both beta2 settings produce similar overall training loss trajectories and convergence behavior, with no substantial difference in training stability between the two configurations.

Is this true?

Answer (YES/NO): NO